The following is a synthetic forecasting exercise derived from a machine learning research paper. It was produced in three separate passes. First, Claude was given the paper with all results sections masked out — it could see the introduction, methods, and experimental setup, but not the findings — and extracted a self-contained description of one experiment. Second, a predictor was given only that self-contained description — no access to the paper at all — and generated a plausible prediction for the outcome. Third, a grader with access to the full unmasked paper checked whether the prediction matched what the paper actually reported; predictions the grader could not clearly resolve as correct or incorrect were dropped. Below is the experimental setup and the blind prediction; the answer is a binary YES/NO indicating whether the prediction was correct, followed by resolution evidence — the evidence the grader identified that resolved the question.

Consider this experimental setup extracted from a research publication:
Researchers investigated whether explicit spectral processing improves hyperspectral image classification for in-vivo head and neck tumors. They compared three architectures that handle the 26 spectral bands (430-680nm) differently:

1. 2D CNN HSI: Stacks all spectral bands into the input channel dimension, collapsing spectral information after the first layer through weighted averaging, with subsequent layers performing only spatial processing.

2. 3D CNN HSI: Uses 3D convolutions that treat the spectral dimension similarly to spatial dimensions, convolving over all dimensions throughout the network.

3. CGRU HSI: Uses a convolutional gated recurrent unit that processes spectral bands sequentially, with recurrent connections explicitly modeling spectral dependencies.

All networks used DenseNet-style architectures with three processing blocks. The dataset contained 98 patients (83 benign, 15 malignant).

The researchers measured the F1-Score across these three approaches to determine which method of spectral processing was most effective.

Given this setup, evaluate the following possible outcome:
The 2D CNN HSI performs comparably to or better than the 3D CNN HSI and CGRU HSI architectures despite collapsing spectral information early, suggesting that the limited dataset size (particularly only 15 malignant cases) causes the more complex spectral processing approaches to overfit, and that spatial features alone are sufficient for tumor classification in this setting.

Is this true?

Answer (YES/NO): NO